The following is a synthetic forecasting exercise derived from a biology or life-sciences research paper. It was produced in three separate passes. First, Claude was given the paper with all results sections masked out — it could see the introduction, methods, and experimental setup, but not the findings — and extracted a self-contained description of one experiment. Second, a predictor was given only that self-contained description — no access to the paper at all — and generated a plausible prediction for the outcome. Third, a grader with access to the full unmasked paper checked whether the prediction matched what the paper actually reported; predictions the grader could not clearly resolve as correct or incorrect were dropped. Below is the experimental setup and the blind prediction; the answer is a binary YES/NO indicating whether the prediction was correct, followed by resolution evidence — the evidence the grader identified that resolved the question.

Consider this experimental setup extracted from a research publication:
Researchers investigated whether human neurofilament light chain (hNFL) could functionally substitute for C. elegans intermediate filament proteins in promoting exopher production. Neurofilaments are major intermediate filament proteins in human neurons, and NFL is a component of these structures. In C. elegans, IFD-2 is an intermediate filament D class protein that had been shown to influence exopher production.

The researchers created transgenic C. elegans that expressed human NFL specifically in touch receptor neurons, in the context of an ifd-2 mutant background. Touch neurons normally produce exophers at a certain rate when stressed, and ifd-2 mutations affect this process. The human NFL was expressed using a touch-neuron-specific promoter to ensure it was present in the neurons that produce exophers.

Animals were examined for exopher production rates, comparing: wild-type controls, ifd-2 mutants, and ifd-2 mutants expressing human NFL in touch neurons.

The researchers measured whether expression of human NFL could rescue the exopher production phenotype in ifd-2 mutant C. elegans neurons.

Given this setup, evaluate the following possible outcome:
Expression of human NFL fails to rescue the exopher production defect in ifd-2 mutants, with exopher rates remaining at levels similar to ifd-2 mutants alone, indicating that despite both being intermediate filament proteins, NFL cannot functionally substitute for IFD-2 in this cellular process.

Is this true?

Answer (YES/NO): NO